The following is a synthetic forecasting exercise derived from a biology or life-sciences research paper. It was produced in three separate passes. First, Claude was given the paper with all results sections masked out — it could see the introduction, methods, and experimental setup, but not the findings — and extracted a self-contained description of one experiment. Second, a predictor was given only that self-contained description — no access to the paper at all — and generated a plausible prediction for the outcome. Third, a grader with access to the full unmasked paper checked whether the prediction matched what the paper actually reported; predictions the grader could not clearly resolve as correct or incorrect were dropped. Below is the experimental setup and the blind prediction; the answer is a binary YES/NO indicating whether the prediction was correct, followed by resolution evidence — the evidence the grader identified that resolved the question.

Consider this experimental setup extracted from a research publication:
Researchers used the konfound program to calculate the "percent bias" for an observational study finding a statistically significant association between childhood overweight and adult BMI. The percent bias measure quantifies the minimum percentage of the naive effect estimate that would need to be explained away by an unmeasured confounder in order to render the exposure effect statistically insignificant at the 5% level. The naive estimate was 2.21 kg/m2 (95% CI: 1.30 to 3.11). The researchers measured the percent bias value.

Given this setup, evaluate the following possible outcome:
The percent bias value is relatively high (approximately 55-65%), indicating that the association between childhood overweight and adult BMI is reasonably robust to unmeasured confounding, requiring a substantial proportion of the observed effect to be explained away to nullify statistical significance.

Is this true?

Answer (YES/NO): YES